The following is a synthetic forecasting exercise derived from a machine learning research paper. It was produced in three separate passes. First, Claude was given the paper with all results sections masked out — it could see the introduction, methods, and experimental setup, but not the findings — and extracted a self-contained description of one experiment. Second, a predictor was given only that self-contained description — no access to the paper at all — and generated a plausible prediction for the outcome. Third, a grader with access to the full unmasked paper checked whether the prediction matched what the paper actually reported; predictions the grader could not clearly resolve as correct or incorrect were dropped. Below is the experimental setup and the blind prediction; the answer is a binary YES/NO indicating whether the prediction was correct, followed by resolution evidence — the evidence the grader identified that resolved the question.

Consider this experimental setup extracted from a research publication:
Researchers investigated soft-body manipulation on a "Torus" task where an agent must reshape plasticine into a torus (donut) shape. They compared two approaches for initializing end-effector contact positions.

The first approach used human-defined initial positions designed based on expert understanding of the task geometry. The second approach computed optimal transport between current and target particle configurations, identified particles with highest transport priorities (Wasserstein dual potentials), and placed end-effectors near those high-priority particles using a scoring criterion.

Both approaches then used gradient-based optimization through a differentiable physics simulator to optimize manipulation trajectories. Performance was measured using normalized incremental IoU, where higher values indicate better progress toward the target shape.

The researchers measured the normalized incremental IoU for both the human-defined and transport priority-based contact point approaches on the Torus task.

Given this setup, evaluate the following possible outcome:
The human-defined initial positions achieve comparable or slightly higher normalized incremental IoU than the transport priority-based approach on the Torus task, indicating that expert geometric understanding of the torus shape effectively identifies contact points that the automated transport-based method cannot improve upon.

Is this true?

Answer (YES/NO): NO